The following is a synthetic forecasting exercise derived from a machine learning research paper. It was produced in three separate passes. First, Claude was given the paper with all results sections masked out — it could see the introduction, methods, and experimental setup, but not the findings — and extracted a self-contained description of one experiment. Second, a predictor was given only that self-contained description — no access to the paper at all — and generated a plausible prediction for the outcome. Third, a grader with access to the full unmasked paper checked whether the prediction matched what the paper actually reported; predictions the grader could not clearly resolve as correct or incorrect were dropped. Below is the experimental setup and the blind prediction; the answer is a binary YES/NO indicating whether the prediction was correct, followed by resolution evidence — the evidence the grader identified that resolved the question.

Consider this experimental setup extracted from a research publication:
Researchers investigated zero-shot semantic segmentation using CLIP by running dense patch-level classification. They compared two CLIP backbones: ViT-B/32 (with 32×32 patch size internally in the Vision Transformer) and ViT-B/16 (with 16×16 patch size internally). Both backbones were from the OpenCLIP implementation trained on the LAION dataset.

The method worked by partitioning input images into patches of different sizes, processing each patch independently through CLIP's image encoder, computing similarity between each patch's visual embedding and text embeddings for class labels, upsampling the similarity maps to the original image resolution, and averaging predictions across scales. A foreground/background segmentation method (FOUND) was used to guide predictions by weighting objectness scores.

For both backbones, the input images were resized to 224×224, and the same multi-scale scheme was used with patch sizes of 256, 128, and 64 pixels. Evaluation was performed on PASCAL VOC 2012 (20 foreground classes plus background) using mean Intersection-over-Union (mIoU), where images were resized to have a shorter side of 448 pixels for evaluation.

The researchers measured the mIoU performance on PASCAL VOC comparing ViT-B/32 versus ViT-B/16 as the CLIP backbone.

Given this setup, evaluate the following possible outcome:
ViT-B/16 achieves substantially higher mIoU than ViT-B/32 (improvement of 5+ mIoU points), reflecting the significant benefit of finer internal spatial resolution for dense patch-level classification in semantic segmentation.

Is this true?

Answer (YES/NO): NO